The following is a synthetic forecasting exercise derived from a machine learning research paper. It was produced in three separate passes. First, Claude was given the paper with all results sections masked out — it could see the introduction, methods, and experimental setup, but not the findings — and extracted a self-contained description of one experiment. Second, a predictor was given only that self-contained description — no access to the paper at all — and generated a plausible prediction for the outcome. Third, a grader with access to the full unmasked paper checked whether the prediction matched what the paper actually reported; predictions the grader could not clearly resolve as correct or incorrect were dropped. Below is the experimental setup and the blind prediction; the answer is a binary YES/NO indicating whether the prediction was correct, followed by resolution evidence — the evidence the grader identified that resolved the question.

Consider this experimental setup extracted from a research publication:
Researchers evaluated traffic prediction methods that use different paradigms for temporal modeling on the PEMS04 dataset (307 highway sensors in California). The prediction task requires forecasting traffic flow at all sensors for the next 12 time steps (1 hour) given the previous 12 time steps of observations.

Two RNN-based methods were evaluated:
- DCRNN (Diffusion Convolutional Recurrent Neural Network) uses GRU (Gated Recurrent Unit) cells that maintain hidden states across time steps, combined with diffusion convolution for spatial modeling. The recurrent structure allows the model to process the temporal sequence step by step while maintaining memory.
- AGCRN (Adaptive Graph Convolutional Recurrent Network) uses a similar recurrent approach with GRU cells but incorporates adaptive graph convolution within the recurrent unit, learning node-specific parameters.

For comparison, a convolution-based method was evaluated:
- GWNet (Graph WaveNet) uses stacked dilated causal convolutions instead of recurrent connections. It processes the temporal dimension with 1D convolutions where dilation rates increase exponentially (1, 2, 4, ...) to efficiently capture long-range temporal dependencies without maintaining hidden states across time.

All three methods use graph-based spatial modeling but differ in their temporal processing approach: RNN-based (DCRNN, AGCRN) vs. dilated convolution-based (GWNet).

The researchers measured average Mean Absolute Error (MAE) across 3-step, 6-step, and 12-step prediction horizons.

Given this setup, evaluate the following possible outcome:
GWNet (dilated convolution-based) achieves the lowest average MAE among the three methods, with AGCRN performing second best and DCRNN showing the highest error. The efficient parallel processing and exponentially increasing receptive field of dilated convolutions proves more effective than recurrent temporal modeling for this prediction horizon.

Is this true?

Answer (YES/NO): YES